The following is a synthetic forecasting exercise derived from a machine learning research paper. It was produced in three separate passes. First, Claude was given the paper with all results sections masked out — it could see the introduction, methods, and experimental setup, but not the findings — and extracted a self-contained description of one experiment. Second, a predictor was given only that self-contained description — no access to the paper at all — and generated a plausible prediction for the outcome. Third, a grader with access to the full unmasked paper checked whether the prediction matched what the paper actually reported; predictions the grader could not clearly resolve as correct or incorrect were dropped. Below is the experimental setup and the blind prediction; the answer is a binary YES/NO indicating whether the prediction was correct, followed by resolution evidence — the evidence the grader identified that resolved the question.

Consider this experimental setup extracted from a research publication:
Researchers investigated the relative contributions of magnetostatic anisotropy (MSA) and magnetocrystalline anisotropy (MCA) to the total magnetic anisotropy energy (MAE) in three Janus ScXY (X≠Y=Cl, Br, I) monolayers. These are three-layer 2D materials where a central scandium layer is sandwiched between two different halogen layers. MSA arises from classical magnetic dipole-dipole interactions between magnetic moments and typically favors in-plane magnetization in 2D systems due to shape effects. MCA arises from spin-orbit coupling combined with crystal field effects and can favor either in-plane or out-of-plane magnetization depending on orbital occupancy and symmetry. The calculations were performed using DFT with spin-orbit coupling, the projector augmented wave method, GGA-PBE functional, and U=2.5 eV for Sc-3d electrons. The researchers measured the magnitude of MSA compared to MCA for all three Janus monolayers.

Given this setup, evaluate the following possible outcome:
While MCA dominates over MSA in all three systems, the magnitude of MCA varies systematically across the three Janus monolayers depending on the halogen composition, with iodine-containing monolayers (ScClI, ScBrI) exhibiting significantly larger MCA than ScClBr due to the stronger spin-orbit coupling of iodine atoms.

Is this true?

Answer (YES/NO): YES